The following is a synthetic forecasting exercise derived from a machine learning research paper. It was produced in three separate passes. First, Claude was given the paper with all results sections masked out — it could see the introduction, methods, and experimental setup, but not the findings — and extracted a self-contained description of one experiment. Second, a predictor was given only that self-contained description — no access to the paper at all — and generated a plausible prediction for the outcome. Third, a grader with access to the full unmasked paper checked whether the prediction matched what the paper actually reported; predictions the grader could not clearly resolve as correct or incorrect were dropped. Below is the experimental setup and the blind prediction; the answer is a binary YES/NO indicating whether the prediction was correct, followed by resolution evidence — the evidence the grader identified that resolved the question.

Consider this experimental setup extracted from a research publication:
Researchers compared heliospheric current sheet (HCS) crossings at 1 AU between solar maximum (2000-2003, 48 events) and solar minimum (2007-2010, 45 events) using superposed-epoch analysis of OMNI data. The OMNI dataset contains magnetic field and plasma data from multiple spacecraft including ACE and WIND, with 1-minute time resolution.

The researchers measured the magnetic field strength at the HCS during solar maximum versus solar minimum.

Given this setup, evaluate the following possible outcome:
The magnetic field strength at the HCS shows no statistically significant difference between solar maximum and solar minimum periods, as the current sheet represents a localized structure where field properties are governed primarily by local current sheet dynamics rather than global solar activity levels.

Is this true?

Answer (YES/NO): NO